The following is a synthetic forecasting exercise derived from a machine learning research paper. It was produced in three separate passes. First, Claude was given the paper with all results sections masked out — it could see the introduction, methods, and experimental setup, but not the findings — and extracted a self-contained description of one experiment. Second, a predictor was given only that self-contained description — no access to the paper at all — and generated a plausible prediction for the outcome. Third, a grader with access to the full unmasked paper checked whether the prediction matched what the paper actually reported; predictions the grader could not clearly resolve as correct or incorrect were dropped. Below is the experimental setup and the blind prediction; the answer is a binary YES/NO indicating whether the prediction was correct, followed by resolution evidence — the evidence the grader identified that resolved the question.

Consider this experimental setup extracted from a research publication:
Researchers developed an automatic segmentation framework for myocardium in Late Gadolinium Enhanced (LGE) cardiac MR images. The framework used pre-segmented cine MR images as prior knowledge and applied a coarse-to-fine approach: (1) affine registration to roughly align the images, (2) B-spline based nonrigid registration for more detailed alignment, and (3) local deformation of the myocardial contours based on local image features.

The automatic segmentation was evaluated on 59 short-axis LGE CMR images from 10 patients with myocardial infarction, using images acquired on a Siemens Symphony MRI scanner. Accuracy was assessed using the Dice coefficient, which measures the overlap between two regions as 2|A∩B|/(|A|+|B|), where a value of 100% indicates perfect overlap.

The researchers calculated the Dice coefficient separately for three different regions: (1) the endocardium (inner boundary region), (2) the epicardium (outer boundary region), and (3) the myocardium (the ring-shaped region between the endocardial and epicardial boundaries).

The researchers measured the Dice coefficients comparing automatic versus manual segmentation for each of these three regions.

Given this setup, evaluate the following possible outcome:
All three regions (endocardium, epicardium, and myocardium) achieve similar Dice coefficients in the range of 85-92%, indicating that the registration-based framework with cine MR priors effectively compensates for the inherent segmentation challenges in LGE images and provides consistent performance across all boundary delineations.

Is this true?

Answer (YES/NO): NO